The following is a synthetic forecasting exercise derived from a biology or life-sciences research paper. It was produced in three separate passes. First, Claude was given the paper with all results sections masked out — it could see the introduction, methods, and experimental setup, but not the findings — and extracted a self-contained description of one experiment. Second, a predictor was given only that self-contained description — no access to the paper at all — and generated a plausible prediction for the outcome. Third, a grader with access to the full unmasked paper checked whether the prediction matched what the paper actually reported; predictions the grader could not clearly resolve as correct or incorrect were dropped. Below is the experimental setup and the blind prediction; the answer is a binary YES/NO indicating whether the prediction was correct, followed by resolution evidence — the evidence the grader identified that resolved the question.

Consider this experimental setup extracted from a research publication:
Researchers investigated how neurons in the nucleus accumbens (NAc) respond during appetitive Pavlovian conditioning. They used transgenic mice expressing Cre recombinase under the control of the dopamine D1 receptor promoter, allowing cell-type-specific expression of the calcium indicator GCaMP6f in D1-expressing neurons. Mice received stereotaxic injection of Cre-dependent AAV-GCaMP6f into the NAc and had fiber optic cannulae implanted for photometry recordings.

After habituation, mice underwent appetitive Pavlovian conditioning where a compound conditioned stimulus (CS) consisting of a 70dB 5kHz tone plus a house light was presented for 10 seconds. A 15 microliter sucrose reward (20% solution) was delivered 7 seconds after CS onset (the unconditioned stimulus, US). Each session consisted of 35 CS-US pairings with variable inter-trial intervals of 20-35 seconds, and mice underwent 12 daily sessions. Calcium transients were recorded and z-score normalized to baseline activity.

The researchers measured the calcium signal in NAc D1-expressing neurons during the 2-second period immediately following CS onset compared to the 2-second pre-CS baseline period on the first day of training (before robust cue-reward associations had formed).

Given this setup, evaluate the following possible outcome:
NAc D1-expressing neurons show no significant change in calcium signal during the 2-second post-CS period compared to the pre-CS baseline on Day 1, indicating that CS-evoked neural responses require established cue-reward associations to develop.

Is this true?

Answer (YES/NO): NO